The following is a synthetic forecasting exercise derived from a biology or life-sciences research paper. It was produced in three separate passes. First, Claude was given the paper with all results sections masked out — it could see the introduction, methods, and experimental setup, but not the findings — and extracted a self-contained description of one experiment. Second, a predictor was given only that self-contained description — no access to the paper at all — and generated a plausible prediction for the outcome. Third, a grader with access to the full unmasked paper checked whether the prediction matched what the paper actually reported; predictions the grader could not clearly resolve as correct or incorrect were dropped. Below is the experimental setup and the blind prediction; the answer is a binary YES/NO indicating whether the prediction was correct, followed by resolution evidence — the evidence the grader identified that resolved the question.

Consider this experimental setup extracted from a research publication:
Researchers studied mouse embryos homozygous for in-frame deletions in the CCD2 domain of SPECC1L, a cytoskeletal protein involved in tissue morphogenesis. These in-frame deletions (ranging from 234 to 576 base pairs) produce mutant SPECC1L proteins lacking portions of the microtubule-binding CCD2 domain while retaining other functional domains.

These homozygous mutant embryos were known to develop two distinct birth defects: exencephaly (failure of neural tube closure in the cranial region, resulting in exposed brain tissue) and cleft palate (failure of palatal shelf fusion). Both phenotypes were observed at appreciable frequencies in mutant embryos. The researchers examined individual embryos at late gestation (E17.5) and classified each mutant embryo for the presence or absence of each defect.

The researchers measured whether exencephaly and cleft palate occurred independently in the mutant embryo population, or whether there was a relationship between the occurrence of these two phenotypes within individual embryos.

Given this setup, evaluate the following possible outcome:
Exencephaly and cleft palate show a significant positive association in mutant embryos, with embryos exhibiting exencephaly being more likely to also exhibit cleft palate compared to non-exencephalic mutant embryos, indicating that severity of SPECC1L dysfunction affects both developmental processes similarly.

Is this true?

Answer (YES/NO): NO